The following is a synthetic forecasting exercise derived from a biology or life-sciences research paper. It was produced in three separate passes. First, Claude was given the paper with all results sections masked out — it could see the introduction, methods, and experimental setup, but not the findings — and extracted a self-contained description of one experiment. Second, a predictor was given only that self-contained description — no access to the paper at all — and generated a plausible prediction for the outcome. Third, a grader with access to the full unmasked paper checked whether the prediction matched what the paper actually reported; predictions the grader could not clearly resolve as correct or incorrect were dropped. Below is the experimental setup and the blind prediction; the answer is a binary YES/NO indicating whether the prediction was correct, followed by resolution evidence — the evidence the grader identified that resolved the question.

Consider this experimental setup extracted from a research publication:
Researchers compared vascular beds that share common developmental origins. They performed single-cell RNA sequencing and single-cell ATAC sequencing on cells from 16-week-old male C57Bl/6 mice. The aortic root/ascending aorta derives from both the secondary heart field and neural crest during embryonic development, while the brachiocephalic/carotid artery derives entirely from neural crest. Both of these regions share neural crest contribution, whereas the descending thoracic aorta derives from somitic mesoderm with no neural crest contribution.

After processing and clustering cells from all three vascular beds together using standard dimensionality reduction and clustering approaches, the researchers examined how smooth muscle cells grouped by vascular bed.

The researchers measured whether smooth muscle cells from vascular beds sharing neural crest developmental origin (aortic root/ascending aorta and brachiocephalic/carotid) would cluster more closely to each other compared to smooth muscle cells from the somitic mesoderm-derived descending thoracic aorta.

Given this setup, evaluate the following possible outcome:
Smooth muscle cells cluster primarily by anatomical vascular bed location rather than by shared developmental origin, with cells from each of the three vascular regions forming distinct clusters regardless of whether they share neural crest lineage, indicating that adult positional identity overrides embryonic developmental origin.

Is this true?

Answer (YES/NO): YES